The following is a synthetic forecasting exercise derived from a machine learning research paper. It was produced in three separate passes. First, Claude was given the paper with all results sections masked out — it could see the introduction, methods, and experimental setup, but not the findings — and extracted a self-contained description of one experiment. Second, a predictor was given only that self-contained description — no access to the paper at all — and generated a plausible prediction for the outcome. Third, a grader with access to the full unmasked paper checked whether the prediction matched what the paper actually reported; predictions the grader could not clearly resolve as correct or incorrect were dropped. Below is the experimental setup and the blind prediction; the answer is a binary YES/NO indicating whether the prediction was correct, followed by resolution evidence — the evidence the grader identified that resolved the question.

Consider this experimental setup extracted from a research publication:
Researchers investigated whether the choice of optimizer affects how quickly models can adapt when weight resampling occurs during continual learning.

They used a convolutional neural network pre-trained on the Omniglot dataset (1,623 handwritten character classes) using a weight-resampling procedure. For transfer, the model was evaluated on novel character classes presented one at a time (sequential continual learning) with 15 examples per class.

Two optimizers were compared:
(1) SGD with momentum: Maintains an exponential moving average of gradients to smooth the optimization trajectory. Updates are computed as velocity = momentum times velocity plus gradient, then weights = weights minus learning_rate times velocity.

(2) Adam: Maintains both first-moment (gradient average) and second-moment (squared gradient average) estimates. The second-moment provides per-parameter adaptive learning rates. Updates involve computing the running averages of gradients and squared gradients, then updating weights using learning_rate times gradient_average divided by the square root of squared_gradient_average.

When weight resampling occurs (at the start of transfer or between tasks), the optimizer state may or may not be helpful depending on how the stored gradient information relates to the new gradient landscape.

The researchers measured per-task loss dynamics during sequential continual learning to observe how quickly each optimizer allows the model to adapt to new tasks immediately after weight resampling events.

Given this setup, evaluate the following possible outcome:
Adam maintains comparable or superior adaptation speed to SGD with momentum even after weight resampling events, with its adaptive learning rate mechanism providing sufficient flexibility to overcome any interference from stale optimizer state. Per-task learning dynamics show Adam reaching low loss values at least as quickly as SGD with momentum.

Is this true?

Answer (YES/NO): NO